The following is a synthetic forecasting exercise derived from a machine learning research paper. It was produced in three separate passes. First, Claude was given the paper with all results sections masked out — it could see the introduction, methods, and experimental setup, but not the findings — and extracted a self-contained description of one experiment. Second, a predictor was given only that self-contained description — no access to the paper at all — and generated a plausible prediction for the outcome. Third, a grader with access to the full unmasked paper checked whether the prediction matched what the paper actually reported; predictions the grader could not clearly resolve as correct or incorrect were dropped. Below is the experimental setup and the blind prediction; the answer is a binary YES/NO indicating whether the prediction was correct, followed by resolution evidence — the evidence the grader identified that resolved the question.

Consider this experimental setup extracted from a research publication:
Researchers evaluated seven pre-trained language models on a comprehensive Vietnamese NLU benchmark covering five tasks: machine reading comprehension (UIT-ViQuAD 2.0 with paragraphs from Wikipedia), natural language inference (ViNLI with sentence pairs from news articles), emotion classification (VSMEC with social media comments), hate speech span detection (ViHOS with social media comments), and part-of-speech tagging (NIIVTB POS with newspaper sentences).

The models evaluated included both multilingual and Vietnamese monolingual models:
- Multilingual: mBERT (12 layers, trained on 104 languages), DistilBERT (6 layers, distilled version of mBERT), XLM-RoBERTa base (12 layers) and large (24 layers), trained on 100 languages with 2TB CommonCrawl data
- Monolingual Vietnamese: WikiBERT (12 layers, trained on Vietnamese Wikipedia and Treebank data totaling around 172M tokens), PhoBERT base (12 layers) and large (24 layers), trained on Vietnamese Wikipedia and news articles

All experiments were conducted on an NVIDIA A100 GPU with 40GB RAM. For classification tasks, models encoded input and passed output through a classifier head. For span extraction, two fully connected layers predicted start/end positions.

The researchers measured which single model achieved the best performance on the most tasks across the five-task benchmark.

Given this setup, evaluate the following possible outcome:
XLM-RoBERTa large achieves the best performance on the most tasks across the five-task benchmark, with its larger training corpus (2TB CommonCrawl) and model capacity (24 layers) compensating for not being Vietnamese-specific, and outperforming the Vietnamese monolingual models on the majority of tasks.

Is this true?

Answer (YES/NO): YES